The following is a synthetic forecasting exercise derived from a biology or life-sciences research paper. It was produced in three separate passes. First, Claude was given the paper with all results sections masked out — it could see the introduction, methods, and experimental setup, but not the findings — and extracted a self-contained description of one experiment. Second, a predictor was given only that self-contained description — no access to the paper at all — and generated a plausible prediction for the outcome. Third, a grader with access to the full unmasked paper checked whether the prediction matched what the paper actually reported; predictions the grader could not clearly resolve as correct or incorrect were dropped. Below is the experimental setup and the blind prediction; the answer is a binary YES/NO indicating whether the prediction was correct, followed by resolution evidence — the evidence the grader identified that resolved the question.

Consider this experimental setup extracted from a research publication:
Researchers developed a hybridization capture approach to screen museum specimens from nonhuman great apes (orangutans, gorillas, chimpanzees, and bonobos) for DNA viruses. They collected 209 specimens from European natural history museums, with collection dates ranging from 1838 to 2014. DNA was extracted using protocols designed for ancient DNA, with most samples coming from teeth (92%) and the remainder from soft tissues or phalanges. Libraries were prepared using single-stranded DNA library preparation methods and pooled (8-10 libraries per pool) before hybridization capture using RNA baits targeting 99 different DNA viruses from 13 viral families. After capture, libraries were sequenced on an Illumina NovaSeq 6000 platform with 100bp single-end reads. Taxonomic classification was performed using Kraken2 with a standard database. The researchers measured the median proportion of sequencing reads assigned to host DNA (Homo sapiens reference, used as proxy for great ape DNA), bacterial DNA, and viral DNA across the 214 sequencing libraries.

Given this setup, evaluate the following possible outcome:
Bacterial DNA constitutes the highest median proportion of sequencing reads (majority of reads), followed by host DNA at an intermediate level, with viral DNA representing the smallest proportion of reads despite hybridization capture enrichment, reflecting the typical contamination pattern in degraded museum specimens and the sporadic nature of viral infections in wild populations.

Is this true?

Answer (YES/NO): NO